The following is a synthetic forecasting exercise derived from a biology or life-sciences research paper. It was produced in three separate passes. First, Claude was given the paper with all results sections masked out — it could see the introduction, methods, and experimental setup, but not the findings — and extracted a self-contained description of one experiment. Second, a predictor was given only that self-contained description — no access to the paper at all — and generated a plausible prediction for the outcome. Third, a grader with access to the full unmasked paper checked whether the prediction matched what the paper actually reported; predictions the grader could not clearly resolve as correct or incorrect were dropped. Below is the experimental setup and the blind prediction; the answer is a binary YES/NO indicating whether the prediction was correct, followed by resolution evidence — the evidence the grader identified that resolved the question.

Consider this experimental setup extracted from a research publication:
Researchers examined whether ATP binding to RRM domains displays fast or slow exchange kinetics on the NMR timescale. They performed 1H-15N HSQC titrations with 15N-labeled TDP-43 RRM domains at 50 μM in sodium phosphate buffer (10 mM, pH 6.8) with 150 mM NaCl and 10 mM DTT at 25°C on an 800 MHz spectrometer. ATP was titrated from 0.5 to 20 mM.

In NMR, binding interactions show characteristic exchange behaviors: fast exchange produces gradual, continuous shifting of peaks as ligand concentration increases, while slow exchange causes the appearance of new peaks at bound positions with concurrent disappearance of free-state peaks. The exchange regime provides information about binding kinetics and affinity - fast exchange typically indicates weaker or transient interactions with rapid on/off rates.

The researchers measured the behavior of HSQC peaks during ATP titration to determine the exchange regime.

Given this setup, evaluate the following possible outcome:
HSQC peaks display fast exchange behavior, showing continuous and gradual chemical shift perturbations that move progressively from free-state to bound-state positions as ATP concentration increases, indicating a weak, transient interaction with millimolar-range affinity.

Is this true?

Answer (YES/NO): YES